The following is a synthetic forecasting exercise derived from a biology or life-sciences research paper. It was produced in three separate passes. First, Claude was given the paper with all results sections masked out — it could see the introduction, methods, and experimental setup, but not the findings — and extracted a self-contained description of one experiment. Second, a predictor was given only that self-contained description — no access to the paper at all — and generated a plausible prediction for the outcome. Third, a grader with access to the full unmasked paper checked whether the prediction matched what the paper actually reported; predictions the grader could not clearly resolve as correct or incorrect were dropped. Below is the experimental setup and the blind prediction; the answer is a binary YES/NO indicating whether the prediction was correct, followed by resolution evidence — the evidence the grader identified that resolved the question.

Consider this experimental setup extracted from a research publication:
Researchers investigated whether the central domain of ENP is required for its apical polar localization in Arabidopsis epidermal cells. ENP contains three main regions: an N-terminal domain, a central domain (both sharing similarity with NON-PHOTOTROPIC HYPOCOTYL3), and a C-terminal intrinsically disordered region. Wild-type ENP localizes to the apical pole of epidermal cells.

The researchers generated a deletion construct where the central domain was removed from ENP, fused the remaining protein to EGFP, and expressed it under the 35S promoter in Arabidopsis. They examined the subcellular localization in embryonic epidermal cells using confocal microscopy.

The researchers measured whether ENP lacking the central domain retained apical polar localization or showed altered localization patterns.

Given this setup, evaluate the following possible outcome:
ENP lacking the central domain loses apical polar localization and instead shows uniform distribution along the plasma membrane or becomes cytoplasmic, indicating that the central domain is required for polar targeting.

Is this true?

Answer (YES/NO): YES